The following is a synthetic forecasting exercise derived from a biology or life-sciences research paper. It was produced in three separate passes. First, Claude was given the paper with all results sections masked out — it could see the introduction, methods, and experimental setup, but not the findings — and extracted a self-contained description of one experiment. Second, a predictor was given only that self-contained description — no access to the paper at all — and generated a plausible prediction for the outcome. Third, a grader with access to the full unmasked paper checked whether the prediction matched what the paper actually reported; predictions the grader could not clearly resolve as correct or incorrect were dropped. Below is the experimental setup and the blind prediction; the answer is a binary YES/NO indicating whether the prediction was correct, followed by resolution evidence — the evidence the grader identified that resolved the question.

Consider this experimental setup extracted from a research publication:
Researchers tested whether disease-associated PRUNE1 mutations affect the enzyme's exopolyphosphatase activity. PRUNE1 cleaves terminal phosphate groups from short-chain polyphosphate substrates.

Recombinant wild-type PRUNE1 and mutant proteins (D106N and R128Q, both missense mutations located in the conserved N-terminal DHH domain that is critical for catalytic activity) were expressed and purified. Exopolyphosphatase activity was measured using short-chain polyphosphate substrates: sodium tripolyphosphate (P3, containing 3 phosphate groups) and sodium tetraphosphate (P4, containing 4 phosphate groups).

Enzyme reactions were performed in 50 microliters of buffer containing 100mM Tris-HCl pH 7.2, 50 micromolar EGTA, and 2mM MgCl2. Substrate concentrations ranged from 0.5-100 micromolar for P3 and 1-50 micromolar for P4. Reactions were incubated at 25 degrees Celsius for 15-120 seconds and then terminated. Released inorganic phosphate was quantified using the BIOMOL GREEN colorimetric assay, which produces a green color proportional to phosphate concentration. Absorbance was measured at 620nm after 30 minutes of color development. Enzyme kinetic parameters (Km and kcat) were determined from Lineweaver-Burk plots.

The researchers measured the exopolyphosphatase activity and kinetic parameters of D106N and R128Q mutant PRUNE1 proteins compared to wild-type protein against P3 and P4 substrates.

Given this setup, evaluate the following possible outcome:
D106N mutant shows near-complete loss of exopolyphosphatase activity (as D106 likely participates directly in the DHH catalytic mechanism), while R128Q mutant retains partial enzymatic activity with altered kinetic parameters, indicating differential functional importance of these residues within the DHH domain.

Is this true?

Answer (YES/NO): NO